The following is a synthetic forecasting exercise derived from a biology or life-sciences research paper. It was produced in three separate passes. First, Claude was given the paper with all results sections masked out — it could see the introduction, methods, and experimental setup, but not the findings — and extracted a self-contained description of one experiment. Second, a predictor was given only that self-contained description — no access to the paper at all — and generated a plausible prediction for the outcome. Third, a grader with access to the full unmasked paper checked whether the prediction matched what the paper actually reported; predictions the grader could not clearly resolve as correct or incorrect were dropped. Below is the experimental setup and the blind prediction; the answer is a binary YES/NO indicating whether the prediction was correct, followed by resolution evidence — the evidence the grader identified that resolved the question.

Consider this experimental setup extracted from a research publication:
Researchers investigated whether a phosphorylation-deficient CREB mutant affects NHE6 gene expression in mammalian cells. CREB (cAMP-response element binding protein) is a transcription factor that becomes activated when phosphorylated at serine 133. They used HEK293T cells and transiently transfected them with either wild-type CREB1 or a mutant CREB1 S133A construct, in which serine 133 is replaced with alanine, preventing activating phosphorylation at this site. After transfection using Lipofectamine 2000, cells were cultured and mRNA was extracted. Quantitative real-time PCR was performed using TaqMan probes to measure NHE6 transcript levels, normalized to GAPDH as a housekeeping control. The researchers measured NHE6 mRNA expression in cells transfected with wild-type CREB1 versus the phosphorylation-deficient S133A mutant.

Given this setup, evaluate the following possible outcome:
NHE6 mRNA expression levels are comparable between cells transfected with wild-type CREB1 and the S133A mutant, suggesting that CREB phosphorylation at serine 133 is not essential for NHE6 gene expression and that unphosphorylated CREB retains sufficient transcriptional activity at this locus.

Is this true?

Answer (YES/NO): NO